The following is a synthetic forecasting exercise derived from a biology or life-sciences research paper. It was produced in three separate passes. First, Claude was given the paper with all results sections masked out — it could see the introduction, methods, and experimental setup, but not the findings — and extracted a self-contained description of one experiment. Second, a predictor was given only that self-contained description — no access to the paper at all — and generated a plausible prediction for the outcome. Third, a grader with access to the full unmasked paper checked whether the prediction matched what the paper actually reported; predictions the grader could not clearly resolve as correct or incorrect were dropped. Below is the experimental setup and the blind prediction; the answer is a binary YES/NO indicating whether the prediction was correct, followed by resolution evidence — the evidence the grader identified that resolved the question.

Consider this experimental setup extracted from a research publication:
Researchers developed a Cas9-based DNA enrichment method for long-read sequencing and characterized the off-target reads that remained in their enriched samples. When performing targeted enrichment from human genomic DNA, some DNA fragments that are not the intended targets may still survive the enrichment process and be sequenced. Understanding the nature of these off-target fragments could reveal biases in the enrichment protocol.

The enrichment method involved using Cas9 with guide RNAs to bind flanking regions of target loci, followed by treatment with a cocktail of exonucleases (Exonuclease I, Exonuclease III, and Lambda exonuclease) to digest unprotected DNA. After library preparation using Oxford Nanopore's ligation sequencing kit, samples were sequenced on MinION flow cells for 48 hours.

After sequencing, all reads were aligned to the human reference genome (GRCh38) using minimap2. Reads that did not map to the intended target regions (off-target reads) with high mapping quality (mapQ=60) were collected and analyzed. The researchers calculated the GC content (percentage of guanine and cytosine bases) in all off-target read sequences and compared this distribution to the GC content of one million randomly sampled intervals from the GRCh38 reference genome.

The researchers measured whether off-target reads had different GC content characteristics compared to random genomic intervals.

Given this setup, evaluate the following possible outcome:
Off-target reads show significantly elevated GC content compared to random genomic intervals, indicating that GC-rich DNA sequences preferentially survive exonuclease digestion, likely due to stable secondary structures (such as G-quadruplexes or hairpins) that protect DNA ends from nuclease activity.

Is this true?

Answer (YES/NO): NO